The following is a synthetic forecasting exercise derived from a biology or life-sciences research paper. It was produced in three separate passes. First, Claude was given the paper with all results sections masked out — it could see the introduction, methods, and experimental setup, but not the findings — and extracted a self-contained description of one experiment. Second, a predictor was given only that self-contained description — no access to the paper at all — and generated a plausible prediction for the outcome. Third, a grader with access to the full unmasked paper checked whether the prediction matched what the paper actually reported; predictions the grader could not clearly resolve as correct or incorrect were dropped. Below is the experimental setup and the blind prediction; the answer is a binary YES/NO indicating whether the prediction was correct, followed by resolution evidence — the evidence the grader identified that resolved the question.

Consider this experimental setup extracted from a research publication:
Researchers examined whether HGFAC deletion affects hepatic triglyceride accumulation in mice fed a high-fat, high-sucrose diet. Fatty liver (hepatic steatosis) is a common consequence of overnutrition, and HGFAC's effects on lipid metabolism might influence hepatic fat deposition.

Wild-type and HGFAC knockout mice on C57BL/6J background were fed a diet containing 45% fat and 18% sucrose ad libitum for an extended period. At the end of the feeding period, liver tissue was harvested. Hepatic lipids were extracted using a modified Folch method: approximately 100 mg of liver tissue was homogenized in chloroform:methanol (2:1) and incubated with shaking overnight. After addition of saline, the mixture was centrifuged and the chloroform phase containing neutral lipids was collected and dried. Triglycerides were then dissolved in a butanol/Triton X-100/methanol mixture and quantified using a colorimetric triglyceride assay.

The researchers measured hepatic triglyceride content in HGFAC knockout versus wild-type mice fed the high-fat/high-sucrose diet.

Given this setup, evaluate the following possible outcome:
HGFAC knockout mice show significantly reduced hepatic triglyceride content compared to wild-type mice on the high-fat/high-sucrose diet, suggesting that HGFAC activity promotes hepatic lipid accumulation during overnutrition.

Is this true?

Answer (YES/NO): YES